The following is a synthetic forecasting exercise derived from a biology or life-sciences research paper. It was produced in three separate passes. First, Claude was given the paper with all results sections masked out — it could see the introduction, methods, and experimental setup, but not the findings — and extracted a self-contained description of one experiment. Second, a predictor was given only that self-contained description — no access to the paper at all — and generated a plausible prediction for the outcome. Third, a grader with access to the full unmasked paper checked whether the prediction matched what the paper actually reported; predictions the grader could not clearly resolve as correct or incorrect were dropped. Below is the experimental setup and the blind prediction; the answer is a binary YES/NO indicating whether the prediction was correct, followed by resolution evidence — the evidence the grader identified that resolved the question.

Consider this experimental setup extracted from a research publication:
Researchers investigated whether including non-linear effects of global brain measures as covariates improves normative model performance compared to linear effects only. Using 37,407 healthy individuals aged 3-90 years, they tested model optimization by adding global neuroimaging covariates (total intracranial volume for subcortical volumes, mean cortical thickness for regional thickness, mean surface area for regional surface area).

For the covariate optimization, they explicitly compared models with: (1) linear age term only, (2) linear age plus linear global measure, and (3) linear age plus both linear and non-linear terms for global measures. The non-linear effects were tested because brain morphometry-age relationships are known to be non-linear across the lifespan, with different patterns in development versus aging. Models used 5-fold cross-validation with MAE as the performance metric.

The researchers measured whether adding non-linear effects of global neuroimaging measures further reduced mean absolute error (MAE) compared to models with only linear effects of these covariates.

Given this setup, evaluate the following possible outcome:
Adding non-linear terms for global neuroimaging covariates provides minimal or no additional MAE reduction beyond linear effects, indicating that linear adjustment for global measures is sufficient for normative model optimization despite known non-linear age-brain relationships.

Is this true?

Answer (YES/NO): YES